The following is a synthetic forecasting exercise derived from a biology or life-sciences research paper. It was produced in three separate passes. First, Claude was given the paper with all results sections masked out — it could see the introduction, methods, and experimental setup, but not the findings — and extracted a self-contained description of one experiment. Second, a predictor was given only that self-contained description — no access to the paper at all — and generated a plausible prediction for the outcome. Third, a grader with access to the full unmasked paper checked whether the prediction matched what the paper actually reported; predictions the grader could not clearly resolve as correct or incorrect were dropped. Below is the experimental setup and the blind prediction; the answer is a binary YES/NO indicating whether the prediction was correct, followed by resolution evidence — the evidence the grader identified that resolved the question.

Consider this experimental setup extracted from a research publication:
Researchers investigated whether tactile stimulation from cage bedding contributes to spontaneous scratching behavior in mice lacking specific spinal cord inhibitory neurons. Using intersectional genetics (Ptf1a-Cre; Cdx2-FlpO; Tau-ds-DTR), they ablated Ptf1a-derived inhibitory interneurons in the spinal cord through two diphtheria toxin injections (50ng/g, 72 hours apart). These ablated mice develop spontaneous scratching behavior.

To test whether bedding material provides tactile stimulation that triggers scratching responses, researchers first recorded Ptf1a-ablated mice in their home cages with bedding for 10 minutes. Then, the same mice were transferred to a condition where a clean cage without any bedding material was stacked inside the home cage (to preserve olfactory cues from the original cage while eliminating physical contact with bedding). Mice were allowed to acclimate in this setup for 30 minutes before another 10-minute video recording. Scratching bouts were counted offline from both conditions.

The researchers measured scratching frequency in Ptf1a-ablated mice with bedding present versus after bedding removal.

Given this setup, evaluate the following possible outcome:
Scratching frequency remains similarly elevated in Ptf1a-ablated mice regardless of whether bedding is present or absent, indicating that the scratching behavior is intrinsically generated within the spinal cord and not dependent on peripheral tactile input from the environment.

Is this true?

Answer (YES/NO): NO